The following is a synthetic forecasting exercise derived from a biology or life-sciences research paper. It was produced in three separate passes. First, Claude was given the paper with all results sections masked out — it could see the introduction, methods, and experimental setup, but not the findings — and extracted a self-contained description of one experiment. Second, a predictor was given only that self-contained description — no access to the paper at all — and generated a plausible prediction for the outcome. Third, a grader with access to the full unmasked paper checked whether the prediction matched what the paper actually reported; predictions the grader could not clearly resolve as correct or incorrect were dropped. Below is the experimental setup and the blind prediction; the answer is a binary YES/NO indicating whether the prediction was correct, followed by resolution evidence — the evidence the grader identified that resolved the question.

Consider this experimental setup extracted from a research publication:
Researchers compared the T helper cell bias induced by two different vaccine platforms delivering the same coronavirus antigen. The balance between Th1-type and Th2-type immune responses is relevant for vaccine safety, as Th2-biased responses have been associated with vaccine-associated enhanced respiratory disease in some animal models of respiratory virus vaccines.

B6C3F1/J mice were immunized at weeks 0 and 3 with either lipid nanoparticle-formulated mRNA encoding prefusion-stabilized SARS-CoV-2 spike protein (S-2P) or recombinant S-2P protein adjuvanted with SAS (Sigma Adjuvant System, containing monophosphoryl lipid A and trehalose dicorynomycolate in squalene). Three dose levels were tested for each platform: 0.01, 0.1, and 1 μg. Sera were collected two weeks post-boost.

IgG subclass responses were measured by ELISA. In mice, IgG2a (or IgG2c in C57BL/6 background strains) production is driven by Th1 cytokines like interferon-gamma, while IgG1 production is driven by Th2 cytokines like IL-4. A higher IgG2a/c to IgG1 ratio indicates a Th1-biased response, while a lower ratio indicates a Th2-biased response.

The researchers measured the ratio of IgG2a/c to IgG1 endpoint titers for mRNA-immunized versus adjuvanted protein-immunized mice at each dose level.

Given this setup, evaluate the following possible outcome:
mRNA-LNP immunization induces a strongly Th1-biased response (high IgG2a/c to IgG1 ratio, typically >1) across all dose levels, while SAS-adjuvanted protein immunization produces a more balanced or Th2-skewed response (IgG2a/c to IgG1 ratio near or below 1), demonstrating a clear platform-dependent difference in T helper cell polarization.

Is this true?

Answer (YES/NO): NO